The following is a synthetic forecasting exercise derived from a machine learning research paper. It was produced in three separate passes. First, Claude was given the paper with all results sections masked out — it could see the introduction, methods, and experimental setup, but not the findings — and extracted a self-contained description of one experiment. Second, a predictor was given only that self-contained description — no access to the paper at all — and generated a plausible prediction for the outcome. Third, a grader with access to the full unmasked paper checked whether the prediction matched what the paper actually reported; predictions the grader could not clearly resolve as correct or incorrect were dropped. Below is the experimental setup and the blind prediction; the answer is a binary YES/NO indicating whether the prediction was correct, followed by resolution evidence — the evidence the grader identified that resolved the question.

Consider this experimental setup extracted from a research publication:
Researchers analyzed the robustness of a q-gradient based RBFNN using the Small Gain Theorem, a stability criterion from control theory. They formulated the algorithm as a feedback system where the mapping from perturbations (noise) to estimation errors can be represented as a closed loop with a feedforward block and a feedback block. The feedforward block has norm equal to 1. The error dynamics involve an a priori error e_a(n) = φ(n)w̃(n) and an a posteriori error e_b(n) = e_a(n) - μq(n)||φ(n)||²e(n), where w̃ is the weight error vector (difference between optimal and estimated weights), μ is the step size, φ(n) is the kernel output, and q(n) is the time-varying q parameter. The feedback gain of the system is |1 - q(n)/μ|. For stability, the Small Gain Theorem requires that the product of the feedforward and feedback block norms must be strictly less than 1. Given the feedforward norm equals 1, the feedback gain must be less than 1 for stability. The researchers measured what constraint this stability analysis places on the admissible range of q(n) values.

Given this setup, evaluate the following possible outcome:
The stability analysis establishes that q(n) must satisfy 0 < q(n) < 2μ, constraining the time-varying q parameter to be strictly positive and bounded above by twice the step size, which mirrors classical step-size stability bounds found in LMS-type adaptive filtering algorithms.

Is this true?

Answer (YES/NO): NO